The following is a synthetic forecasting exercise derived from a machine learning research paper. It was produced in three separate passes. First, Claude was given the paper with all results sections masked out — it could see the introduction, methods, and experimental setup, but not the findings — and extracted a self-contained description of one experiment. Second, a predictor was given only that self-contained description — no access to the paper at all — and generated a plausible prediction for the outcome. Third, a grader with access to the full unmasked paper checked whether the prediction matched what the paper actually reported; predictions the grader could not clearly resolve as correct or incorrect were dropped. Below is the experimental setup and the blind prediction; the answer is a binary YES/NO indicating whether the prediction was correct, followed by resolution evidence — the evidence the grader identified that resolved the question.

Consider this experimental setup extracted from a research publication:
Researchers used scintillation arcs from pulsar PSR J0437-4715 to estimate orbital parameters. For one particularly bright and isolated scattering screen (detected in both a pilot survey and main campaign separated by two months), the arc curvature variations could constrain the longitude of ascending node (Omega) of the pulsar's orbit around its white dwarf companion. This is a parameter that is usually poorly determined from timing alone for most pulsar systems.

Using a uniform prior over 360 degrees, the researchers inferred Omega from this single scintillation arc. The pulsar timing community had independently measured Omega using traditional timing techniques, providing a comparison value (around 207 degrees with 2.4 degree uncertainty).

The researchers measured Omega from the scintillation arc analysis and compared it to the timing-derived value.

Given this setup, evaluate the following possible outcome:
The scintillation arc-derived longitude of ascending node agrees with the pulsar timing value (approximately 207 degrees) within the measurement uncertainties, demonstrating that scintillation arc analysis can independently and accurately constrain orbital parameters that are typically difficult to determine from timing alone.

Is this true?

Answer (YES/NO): YES